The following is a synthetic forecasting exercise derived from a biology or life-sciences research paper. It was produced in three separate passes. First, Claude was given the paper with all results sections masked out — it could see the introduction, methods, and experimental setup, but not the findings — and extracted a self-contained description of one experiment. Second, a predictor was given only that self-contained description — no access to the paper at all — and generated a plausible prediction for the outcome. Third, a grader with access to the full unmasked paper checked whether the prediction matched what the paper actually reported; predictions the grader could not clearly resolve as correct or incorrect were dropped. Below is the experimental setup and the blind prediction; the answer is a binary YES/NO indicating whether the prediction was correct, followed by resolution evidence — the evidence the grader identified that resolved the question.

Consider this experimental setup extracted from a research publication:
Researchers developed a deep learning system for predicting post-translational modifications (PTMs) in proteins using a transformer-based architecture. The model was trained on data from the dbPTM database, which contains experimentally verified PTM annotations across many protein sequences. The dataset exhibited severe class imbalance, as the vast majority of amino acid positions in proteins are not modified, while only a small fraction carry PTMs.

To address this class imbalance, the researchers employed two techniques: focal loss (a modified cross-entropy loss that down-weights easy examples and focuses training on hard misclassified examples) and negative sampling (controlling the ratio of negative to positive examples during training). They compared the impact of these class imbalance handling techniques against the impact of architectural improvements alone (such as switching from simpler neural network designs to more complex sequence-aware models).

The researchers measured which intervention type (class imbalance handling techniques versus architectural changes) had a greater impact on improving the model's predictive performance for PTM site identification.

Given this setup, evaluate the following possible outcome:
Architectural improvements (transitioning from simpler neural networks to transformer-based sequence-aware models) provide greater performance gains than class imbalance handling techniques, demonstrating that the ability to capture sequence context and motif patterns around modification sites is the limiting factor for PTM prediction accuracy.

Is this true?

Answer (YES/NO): NO